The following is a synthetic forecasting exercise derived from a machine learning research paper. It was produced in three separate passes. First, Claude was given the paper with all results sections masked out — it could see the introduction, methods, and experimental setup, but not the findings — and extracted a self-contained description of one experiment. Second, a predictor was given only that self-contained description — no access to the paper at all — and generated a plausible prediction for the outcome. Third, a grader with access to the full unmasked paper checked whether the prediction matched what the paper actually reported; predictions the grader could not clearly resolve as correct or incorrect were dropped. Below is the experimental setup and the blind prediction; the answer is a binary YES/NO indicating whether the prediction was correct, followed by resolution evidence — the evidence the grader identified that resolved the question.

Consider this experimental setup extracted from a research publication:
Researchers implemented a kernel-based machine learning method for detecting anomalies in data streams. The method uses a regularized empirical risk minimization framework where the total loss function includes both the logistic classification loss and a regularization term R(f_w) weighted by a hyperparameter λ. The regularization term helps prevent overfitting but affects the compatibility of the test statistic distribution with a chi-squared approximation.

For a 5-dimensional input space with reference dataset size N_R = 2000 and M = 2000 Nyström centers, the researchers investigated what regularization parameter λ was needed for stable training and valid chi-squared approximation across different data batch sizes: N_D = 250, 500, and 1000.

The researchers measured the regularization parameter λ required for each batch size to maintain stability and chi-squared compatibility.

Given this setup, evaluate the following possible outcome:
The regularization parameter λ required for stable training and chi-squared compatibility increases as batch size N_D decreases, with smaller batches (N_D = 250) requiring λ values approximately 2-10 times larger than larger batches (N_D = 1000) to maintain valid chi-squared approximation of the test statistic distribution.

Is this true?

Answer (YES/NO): NO